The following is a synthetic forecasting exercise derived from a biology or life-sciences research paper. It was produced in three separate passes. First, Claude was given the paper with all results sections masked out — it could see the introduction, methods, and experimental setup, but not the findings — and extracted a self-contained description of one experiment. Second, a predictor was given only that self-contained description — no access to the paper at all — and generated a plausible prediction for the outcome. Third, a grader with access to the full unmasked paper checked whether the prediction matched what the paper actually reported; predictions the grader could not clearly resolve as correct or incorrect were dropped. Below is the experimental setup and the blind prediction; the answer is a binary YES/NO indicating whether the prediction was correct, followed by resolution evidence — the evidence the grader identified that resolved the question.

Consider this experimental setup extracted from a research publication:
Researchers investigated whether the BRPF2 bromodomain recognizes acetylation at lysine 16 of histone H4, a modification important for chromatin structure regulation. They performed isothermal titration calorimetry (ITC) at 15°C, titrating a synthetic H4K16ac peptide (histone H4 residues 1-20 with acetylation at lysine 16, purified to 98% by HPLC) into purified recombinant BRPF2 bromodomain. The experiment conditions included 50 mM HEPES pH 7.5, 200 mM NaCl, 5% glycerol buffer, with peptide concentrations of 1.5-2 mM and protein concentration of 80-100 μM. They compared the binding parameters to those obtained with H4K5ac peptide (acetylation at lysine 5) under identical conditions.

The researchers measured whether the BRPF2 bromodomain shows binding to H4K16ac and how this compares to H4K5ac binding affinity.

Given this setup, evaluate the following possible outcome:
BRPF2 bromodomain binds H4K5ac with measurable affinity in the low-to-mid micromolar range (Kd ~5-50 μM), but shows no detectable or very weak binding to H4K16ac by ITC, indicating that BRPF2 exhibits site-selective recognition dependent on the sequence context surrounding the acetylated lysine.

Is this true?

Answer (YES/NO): NO